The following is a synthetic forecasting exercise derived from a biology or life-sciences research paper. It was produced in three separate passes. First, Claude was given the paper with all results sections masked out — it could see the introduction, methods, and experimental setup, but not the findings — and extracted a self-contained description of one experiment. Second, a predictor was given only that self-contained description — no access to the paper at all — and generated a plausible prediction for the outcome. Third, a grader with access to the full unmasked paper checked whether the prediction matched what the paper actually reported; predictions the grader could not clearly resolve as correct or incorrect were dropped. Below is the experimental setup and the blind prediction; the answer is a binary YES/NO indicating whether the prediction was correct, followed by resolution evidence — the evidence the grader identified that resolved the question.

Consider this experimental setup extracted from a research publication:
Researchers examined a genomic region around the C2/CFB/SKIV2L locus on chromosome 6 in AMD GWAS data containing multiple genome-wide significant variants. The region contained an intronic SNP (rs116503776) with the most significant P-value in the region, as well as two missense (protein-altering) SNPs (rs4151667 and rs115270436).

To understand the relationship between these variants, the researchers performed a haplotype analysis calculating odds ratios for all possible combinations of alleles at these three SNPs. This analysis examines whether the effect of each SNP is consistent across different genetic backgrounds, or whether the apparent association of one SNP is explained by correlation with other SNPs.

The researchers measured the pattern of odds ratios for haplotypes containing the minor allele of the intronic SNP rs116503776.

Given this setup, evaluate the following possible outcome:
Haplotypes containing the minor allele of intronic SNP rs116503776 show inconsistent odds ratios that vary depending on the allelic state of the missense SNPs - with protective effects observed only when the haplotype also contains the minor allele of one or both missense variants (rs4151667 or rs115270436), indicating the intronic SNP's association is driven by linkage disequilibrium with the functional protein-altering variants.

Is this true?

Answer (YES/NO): NO